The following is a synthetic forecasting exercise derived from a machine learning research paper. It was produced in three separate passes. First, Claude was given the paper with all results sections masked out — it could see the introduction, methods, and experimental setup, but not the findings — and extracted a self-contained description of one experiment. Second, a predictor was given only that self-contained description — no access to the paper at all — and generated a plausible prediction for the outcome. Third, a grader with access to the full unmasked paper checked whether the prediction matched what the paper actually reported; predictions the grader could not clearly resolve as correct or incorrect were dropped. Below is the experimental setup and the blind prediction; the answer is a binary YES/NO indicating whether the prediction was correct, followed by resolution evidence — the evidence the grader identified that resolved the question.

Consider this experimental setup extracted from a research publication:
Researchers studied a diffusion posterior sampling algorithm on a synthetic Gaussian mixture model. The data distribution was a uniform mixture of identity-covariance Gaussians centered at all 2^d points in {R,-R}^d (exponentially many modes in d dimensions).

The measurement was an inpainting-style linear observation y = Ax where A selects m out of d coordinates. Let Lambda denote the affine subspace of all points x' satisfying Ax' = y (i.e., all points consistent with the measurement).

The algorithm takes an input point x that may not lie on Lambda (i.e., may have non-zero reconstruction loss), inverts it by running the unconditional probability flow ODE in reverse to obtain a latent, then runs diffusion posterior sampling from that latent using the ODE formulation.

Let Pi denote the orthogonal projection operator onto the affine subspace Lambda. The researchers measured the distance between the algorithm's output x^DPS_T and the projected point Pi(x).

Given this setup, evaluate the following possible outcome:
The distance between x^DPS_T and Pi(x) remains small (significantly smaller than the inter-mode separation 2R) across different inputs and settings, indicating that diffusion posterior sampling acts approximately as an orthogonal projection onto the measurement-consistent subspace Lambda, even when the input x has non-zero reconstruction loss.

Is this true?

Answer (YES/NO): YES